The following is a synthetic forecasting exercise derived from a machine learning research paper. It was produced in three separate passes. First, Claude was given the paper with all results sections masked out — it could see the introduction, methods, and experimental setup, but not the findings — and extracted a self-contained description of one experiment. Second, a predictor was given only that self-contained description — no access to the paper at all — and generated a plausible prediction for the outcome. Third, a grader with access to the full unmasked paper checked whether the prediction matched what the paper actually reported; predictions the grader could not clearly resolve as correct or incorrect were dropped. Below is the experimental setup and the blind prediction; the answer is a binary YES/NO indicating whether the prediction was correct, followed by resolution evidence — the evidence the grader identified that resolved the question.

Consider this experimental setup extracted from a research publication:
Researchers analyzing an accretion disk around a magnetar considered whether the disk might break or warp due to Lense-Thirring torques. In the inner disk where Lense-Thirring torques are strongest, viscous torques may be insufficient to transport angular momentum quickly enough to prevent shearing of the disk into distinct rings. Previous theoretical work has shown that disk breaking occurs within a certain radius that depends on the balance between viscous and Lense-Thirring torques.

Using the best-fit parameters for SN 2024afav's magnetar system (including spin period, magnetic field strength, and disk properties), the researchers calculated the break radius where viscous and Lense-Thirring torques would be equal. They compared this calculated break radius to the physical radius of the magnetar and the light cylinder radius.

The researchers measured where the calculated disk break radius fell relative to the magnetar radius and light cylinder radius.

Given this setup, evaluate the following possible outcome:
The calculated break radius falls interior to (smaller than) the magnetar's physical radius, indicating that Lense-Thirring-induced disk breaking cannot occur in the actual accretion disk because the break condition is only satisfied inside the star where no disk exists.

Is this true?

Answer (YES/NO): NO